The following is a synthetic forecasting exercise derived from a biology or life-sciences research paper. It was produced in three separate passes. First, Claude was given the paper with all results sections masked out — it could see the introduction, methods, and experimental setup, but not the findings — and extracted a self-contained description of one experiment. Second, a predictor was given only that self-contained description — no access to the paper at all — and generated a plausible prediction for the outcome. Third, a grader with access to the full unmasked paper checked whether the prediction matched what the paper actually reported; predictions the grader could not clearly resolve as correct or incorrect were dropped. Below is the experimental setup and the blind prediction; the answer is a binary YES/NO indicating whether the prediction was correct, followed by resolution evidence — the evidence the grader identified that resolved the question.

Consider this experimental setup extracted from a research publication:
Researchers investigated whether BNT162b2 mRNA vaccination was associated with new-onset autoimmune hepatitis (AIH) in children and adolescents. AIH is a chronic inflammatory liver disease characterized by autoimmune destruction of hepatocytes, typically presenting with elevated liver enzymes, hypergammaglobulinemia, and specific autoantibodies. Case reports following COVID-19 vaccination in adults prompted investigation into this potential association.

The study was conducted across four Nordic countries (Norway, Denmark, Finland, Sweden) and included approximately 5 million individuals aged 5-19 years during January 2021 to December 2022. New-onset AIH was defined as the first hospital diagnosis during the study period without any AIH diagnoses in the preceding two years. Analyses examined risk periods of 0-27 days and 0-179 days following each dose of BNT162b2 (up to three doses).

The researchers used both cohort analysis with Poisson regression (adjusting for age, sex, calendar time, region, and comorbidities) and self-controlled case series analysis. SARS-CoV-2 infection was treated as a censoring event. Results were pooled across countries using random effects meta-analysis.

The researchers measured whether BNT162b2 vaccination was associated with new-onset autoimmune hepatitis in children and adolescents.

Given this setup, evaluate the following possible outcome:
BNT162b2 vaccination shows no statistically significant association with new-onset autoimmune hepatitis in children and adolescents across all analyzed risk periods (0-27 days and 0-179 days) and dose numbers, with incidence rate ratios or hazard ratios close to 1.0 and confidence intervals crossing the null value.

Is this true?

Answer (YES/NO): YES